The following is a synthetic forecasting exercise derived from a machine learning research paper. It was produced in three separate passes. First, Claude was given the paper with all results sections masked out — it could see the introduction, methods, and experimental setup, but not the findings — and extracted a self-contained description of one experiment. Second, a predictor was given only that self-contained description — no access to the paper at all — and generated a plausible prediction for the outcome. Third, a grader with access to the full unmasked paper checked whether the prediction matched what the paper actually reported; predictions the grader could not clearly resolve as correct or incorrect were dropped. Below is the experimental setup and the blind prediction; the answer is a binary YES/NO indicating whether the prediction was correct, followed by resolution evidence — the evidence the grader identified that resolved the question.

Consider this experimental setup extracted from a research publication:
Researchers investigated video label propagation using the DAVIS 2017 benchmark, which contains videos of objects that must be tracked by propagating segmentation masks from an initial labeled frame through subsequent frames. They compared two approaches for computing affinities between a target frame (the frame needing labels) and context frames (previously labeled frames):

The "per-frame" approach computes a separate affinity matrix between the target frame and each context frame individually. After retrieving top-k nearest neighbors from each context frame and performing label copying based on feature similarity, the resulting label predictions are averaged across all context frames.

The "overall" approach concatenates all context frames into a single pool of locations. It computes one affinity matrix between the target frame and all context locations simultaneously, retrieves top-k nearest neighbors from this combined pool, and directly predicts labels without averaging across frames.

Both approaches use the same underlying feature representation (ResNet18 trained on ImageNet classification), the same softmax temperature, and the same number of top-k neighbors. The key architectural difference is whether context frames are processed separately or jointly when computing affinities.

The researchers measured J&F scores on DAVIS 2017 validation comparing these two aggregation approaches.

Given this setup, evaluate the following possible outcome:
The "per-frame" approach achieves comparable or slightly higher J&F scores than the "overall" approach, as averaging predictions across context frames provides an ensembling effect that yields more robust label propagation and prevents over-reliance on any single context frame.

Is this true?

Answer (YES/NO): NO